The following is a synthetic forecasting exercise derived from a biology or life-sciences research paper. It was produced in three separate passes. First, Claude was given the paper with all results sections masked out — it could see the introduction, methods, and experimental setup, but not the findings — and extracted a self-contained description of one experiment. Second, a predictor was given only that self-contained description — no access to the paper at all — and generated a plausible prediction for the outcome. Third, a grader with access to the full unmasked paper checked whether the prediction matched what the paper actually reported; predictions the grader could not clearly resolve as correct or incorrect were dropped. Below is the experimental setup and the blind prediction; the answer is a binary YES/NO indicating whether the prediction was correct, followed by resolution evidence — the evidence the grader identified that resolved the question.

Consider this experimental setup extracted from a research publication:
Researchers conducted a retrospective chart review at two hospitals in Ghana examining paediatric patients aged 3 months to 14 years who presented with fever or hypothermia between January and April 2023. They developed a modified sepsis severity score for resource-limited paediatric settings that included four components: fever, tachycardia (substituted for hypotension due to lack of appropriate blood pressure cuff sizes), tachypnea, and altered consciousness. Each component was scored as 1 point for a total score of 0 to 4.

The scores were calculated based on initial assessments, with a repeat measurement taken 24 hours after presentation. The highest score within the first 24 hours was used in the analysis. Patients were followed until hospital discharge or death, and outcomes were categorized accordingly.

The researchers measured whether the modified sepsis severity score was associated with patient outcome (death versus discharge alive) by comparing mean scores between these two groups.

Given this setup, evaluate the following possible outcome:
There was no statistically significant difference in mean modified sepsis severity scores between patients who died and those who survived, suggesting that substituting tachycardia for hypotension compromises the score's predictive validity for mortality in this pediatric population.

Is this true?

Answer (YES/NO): NO